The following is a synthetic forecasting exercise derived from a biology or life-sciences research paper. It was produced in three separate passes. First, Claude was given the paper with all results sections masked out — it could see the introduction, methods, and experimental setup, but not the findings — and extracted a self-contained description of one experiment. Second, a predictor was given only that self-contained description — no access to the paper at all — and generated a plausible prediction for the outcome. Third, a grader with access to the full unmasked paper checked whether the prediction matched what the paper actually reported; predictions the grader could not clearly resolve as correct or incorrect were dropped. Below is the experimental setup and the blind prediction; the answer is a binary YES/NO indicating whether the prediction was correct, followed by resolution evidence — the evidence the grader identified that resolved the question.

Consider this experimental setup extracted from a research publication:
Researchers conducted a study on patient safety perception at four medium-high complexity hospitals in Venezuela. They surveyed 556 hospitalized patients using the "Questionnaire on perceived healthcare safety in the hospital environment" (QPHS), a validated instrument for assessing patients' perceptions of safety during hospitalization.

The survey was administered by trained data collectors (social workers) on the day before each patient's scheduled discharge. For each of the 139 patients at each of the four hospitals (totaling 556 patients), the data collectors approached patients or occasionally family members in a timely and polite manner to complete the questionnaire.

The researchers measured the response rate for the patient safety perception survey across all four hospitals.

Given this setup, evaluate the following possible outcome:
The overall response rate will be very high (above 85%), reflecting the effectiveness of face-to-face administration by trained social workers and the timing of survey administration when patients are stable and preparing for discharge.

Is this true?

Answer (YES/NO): YES